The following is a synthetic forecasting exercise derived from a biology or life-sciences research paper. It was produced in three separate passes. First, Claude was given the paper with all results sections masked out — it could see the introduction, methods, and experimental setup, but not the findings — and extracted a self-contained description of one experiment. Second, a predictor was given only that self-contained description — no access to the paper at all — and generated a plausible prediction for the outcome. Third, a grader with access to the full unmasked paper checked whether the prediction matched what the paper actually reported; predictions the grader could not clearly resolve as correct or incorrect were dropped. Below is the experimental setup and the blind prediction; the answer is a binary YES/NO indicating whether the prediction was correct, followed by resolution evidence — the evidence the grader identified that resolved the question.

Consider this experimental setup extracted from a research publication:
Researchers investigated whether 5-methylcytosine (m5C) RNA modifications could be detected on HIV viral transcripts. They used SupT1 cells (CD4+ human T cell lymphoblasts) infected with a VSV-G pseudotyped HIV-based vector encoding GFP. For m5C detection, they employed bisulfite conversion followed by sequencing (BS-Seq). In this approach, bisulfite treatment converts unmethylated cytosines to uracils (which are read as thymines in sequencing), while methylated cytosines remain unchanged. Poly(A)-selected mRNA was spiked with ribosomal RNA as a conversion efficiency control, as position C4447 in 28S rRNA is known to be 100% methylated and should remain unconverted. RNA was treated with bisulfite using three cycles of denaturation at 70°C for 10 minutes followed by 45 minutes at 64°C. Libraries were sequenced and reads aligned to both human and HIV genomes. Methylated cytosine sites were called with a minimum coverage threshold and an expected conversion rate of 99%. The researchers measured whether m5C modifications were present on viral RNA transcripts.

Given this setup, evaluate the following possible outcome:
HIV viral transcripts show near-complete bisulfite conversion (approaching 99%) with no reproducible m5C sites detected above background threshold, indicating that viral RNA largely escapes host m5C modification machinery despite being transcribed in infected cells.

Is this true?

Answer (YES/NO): NO